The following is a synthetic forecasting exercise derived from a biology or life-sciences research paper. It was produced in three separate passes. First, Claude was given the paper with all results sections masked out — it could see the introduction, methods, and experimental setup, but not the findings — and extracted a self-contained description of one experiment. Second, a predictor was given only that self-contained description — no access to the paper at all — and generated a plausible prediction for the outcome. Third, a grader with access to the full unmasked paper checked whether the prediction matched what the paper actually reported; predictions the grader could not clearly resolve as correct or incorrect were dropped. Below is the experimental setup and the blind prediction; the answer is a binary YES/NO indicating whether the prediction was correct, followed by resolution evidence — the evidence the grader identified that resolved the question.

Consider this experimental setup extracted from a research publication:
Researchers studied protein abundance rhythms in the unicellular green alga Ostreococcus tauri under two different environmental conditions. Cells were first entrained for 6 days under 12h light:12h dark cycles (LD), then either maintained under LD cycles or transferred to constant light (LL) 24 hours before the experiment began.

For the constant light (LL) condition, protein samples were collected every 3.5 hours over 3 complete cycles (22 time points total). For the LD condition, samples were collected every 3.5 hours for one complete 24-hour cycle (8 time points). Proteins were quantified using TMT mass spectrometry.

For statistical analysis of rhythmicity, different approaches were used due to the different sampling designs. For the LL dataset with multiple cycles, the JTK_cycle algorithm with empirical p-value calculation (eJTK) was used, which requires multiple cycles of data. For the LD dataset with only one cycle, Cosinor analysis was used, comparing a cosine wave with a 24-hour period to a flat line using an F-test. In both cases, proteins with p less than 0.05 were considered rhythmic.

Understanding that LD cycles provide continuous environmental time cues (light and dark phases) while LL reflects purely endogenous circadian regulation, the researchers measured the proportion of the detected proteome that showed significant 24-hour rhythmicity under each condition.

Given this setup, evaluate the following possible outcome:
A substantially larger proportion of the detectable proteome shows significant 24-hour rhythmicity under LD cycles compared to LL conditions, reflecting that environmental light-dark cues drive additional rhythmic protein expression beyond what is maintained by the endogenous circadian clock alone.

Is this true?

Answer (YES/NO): YES